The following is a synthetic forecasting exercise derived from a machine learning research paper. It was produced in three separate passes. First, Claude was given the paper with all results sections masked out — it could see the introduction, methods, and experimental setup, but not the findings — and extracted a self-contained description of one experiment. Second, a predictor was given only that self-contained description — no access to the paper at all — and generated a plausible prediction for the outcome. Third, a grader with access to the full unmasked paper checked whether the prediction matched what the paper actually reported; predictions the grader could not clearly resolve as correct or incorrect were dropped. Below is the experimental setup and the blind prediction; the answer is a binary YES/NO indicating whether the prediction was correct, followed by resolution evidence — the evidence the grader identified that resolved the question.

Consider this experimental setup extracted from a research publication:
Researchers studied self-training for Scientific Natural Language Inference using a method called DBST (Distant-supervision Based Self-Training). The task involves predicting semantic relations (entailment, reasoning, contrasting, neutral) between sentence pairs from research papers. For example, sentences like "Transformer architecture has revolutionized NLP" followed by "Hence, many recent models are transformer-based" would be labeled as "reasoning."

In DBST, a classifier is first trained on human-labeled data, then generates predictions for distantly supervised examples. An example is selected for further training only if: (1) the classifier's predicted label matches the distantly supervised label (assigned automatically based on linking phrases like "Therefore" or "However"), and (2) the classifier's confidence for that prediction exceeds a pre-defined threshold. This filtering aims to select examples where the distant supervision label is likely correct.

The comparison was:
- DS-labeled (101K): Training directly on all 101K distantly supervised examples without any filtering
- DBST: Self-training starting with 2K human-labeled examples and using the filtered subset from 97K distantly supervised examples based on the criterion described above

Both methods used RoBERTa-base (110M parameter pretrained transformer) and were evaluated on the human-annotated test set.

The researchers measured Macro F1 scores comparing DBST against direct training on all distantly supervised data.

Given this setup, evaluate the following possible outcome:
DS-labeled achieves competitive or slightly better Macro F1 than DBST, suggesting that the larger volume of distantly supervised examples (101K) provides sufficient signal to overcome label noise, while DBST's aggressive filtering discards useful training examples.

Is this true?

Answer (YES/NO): NO